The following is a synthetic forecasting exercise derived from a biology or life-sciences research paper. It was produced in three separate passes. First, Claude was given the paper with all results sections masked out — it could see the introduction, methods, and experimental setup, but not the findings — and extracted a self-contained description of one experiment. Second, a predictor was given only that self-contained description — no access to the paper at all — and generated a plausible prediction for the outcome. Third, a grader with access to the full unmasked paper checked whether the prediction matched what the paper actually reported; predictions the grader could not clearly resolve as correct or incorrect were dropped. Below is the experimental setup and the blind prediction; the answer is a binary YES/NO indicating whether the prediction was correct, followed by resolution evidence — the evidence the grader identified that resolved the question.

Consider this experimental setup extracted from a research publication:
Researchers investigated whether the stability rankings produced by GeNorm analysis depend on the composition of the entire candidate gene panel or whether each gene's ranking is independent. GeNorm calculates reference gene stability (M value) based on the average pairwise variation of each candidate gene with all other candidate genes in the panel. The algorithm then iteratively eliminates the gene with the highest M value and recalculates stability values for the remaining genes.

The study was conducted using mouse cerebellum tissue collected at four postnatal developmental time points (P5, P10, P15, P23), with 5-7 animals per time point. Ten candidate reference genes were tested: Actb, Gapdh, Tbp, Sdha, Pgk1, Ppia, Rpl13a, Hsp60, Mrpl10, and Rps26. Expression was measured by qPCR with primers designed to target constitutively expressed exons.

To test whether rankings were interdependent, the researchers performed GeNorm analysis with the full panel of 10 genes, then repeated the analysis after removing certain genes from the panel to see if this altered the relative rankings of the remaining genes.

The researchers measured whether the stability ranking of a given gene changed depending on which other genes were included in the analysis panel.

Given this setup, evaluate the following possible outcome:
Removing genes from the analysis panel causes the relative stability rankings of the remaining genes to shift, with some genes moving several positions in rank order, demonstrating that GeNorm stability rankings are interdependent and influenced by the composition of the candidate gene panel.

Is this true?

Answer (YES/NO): YES